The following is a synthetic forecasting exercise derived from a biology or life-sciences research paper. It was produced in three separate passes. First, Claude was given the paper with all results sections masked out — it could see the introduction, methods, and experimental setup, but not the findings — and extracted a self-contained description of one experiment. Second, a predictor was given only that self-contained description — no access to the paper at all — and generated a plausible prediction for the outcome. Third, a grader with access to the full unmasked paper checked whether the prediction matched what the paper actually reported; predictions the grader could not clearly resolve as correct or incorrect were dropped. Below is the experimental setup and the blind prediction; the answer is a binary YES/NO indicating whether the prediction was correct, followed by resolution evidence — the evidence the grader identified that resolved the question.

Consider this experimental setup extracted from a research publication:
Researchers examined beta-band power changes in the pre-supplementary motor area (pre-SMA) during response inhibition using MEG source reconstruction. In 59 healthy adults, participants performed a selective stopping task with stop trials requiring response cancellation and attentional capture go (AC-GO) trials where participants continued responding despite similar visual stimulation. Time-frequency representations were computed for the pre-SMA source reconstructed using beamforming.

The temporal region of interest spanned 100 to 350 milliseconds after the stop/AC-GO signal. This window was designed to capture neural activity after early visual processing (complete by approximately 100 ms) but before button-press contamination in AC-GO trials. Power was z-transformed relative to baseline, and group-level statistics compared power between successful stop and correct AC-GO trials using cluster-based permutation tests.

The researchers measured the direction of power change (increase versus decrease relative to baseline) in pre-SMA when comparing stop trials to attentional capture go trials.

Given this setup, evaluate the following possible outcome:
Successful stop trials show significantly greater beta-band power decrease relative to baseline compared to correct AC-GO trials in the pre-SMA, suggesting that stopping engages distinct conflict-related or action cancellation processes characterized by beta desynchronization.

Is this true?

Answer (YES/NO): NO